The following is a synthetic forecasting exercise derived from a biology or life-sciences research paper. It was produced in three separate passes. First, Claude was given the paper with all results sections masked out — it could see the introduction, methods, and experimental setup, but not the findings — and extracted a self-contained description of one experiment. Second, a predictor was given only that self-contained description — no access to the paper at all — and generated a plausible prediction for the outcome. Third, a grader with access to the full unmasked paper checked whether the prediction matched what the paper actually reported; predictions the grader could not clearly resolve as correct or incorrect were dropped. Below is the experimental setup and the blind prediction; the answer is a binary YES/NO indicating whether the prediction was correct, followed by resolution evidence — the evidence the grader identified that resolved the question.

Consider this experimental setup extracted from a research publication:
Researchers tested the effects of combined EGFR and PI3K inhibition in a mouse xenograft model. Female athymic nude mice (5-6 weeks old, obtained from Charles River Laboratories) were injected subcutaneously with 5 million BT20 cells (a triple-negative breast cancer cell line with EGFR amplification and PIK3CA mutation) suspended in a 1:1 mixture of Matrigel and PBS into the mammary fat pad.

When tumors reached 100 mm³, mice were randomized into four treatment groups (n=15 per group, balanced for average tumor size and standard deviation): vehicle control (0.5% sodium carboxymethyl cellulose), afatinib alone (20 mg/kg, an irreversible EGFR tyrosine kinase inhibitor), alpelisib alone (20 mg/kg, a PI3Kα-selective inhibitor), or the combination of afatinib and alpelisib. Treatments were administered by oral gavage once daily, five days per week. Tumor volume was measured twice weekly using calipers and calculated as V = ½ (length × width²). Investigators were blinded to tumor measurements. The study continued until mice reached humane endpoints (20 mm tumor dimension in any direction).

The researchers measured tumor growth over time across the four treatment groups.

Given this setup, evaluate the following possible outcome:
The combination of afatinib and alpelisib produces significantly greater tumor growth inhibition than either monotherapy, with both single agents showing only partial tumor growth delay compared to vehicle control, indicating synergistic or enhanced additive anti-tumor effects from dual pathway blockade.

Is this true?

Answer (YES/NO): NO